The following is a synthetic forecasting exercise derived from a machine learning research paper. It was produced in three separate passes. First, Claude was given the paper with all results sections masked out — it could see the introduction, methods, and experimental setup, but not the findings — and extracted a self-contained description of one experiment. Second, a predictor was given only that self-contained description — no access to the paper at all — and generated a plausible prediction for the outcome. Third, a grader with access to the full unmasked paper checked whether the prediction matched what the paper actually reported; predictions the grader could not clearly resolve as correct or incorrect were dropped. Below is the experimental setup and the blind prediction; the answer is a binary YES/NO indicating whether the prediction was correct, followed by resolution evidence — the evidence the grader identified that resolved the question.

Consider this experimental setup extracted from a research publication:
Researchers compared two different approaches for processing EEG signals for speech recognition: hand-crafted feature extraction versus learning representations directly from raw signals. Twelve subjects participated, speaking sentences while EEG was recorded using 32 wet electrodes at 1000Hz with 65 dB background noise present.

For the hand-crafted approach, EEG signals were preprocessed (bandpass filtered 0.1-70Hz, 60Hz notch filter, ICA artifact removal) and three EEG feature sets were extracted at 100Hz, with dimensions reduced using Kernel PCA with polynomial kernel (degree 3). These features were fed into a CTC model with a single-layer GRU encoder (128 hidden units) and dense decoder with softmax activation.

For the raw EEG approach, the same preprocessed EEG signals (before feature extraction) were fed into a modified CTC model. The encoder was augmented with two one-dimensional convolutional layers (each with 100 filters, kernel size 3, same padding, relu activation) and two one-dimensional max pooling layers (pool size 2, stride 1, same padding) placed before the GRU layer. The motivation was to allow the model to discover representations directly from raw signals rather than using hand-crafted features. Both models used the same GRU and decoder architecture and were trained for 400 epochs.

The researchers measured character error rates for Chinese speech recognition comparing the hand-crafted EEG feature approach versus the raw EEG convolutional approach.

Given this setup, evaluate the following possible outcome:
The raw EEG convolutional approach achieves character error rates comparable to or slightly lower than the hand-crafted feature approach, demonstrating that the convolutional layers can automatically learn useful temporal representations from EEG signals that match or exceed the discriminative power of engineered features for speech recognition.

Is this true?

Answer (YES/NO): NO